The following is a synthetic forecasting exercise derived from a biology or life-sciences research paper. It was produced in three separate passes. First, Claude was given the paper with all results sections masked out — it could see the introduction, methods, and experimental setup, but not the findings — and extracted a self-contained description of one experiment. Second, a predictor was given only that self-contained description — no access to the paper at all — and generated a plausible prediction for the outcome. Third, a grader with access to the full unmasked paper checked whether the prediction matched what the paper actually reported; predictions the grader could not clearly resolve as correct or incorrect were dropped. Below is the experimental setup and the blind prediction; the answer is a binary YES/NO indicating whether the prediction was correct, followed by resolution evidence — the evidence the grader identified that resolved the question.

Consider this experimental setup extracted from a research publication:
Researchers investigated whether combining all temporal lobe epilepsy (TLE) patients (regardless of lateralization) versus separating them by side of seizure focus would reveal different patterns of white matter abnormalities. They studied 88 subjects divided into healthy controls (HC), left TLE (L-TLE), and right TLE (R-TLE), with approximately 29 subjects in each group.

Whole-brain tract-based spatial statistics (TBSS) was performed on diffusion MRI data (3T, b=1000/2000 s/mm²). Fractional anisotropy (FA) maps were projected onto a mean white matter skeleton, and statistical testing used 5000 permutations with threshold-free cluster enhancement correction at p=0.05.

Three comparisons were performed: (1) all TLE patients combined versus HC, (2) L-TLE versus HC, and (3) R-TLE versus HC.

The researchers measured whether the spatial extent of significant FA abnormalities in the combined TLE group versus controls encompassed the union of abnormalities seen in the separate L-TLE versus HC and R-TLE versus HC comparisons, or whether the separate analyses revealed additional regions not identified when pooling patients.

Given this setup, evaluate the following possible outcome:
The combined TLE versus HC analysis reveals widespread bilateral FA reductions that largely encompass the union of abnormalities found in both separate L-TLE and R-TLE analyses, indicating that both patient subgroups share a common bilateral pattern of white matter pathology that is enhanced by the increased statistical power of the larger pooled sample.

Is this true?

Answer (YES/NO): NO